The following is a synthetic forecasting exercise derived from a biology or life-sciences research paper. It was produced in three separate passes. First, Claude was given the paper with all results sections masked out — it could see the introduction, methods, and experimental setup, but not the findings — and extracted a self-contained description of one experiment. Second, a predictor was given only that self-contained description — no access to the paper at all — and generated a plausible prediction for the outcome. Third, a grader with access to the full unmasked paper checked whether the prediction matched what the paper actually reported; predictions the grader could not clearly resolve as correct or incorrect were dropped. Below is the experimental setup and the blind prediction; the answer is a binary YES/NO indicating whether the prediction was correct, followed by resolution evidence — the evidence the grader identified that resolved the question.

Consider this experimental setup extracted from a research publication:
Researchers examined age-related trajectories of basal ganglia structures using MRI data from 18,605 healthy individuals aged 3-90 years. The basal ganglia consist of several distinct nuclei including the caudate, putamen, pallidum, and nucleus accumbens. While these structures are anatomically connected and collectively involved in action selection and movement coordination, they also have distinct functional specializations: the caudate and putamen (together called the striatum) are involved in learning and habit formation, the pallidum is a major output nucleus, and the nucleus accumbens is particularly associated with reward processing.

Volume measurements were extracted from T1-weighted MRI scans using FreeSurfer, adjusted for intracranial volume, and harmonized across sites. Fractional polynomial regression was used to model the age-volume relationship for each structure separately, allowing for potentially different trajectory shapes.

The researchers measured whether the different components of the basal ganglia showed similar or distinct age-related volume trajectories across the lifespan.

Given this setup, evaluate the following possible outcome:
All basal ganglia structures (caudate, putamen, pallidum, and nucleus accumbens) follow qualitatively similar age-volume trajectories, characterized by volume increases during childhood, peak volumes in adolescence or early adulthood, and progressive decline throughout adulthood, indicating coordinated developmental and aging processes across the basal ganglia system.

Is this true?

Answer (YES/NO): NO